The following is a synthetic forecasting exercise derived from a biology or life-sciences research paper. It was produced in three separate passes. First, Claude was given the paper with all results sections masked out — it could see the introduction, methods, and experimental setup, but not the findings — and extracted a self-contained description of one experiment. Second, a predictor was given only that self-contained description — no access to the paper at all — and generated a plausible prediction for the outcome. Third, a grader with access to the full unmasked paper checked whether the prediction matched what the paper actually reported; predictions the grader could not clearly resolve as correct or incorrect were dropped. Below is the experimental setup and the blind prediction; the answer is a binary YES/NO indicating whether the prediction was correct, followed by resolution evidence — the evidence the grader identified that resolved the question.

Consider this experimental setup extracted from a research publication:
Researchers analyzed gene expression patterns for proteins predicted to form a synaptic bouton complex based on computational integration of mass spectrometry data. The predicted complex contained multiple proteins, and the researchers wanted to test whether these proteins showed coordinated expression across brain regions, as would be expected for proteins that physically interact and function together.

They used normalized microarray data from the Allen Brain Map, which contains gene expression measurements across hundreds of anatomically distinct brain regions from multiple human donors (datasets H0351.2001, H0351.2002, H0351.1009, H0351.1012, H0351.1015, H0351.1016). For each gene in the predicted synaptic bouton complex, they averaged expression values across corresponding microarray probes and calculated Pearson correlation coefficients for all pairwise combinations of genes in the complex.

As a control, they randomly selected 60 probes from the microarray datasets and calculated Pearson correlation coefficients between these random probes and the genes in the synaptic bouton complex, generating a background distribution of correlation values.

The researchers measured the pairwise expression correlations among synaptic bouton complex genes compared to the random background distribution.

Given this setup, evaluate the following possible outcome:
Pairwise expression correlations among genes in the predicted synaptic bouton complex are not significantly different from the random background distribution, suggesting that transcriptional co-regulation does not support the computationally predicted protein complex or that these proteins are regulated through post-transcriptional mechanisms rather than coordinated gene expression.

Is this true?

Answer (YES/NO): NO